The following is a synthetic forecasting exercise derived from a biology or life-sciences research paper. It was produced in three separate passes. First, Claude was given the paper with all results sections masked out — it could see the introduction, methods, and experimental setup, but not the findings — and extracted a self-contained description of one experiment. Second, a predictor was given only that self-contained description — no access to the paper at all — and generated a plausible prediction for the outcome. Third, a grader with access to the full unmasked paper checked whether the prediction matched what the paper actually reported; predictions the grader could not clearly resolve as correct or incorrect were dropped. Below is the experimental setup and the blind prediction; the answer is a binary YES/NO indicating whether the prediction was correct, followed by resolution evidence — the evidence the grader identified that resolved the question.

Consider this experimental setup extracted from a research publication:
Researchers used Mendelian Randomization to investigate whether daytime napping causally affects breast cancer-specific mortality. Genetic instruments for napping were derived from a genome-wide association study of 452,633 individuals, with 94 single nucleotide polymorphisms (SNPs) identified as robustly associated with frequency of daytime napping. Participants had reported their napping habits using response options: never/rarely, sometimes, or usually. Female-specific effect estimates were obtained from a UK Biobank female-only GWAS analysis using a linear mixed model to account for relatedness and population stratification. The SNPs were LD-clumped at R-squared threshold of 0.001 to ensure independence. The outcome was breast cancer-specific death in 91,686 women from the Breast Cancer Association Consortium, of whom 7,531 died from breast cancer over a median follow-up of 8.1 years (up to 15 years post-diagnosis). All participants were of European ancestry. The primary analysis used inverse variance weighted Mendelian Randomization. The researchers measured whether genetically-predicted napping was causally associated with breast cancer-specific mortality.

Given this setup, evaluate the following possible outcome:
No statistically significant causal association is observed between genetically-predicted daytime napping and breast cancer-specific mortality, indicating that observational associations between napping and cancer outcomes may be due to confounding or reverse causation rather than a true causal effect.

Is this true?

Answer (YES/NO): YES